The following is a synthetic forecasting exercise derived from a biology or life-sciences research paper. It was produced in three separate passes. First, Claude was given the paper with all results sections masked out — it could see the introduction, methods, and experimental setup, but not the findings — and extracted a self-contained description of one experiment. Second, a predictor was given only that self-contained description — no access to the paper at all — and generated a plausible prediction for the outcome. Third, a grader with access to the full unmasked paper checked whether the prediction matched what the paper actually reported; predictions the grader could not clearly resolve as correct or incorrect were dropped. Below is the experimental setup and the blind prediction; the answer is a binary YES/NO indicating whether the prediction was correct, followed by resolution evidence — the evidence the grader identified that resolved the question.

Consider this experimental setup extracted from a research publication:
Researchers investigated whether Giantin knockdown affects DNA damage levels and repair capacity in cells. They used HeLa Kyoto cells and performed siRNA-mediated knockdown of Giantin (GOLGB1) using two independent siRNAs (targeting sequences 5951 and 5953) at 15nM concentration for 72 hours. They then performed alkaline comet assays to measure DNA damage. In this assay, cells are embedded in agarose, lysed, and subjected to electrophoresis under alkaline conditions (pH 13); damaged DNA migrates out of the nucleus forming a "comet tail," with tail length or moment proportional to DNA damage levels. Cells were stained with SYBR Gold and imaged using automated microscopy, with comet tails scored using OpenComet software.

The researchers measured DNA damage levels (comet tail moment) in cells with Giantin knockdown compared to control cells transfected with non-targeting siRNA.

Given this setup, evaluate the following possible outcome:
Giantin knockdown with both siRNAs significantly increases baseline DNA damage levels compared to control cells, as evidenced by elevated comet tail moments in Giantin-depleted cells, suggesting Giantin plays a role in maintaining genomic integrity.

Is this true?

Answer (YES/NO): YES